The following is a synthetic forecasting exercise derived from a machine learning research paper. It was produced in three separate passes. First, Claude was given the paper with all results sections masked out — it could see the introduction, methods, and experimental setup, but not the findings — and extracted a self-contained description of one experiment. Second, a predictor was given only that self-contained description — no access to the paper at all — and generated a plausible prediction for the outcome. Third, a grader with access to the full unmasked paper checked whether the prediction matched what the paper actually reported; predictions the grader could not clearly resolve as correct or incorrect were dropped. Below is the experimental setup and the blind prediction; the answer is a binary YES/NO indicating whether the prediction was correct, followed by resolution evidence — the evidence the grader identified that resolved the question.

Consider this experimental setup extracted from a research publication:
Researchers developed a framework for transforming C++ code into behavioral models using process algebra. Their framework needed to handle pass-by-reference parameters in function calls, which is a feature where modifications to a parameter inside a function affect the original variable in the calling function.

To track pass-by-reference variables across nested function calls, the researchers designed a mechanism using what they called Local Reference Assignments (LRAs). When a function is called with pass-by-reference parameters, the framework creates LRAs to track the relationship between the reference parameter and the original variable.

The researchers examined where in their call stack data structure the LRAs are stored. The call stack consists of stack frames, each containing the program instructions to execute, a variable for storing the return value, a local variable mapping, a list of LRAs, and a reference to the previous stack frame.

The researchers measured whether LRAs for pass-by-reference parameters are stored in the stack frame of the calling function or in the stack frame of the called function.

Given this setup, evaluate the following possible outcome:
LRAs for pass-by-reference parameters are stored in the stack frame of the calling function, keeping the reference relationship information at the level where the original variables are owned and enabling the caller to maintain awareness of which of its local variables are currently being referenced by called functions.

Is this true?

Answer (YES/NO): NO